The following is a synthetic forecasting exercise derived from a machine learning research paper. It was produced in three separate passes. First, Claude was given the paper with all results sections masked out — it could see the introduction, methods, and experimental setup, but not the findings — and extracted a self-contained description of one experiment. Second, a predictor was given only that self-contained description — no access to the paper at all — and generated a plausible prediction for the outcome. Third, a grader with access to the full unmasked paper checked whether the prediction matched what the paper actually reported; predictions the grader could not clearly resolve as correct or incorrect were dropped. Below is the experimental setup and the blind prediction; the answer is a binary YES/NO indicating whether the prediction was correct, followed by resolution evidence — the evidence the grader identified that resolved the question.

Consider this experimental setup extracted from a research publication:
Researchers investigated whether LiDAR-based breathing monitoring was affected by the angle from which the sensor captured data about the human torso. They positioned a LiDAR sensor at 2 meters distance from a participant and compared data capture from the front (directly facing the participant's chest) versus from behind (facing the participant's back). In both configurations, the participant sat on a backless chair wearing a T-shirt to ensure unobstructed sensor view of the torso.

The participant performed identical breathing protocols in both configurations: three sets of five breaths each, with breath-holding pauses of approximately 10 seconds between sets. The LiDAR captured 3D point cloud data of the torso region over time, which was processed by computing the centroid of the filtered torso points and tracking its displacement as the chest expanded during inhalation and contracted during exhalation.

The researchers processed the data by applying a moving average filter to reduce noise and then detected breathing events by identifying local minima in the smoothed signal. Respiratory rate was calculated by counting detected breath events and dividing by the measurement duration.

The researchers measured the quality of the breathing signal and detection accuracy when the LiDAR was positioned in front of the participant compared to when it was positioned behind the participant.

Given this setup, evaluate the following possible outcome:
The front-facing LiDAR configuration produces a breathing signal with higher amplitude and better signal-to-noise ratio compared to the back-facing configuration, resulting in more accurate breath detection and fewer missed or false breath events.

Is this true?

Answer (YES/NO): YES